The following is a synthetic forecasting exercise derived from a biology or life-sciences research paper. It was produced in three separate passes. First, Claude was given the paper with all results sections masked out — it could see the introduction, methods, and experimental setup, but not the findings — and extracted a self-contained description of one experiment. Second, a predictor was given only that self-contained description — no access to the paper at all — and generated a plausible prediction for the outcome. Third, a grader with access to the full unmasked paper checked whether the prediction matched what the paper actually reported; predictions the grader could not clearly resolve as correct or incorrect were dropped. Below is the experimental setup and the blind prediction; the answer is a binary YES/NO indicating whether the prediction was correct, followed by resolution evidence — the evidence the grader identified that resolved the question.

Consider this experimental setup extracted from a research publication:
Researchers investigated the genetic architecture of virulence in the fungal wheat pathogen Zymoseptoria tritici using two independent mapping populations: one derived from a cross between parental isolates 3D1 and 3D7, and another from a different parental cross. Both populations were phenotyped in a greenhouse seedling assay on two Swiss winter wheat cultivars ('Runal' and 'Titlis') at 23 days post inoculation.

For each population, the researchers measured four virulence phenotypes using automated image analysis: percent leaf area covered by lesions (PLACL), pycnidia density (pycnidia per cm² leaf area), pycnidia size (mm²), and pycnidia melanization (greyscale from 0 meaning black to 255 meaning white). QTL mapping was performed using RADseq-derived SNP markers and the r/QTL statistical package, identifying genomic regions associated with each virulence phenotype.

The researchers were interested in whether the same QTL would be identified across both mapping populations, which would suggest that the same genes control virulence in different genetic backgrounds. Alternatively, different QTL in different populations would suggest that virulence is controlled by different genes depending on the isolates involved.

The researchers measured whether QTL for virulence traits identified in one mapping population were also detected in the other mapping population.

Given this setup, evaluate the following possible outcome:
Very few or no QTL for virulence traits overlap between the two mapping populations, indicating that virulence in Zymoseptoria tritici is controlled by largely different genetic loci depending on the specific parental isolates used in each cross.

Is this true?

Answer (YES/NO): YES